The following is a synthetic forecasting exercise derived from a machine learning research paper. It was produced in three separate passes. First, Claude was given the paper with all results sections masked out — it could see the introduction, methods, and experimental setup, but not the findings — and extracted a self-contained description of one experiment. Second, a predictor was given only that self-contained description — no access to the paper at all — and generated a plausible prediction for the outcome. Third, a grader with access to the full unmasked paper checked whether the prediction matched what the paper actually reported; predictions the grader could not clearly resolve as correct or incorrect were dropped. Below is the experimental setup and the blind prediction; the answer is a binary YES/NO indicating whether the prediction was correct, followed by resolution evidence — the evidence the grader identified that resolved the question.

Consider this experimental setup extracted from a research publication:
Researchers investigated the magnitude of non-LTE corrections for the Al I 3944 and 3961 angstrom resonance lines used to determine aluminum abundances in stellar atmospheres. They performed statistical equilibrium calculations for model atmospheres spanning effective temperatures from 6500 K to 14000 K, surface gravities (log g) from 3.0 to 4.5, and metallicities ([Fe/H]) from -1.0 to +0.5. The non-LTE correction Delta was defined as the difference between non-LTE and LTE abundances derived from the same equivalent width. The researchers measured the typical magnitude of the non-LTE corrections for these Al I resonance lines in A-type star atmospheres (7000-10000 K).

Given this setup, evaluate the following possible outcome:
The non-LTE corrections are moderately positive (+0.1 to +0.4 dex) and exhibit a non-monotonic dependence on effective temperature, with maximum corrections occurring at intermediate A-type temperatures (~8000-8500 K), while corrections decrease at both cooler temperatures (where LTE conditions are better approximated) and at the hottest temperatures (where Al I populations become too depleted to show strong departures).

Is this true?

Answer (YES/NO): NO